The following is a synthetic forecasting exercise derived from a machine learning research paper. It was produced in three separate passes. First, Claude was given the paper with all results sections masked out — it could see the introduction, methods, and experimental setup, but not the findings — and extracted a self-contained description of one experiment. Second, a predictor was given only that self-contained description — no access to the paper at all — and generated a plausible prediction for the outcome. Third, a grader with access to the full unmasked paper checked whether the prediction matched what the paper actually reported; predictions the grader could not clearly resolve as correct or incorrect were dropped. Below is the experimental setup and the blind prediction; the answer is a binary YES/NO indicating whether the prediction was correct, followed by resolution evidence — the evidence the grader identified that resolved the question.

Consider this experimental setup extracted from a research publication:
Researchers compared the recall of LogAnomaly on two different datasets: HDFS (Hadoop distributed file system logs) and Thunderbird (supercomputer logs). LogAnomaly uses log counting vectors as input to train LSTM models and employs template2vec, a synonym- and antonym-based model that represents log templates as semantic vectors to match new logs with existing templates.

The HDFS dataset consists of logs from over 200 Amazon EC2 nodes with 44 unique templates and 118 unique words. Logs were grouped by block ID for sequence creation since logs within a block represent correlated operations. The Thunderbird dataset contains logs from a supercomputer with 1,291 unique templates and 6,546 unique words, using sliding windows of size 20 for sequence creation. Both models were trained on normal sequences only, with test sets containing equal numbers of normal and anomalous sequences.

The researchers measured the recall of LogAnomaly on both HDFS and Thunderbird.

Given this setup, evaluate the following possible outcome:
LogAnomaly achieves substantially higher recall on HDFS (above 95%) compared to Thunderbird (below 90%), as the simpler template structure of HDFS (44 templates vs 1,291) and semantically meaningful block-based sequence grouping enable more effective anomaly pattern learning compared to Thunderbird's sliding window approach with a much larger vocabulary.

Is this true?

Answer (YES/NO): NO